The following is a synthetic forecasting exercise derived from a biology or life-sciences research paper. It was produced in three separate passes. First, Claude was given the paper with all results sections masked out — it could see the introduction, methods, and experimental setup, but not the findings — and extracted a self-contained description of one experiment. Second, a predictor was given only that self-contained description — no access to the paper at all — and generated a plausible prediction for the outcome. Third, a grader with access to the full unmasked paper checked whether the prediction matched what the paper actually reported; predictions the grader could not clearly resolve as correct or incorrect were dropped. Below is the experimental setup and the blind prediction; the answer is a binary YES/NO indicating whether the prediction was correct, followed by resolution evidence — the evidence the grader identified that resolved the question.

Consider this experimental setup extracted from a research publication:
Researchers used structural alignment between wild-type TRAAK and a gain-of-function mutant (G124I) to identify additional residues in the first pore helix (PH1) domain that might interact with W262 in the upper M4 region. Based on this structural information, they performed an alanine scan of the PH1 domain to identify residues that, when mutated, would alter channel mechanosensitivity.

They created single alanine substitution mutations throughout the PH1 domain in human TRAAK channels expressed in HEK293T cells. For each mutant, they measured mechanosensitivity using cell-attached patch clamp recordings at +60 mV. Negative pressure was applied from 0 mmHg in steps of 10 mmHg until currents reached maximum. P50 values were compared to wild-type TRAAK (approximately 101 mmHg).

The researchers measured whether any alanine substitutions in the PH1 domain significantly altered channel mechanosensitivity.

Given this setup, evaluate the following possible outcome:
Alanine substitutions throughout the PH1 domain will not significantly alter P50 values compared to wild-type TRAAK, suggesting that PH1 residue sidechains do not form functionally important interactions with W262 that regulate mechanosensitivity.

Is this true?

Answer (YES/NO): NO